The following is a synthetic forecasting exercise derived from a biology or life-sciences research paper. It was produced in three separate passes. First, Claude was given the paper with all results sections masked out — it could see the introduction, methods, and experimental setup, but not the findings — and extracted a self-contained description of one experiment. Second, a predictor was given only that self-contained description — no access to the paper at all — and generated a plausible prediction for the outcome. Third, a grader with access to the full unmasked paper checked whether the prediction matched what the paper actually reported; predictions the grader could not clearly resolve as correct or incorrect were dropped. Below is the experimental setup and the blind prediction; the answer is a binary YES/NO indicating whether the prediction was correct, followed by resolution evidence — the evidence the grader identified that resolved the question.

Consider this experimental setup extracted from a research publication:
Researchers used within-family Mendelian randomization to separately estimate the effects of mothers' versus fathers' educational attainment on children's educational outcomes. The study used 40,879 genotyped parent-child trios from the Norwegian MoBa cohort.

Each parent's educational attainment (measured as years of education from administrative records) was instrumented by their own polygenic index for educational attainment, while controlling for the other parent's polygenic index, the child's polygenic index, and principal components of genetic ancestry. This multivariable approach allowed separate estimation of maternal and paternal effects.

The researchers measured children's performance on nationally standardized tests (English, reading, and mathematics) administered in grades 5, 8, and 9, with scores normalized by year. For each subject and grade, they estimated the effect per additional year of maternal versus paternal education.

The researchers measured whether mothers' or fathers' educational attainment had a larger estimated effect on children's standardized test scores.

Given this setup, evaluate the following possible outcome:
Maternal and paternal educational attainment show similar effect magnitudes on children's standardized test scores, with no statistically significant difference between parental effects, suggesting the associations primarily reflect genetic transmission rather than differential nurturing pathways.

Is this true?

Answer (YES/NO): NO